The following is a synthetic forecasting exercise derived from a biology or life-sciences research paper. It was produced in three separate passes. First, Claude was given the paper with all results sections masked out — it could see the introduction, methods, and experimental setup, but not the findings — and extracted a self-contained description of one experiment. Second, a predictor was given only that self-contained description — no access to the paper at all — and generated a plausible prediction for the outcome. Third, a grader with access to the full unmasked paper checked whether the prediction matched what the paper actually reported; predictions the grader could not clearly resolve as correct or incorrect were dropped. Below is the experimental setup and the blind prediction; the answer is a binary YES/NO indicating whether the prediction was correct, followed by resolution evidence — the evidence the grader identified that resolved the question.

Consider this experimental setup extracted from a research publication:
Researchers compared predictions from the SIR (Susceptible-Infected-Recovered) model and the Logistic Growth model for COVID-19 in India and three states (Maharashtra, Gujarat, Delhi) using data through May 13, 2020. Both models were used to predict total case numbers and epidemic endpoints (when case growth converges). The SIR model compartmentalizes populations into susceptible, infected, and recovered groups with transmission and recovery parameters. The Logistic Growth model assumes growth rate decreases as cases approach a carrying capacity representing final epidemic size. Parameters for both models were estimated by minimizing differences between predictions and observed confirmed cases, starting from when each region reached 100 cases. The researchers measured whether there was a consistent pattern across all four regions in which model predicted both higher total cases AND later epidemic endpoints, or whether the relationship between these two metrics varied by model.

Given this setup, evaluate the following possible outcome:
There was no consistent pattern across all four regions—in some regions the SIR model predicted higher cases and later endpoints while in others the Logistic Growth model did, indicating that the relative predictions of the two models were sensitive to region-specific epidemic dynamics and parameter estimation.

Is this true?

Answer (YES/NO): NO